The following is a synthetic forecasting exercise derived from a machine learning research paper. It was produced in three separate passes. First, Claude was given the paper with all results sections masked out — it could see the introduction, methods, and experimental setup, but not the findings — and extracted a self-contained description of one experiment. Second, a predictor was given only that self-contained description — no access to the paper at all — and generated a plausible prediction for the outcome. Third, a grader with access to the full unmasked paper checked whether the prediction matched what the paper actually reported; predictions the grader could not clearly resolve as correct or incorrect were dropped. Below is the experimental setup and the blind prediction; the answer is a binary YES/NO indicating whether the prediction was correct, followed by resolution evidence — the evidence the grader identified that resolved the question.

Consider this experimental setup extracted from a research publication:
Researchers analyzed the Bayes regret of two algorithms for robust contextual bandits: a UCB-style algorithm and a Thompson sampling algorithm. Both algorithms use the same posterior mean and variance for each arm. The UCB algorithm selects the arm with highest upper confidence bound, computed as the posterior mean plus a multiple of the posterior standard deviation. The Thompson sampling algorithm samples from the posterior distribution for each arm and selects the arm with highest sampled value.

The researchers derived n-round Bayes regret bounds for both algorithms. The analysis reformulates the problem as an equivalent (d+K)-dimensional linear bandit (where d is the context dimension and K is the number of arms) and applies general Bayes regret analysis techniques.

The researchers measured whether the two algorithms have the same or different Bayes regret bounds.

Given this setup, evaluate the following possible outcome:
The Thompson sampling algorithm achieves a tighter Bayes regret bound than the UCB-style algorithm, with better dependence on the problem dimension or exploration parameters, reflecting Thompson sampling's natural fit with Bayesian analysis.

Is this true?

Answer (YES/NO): NO